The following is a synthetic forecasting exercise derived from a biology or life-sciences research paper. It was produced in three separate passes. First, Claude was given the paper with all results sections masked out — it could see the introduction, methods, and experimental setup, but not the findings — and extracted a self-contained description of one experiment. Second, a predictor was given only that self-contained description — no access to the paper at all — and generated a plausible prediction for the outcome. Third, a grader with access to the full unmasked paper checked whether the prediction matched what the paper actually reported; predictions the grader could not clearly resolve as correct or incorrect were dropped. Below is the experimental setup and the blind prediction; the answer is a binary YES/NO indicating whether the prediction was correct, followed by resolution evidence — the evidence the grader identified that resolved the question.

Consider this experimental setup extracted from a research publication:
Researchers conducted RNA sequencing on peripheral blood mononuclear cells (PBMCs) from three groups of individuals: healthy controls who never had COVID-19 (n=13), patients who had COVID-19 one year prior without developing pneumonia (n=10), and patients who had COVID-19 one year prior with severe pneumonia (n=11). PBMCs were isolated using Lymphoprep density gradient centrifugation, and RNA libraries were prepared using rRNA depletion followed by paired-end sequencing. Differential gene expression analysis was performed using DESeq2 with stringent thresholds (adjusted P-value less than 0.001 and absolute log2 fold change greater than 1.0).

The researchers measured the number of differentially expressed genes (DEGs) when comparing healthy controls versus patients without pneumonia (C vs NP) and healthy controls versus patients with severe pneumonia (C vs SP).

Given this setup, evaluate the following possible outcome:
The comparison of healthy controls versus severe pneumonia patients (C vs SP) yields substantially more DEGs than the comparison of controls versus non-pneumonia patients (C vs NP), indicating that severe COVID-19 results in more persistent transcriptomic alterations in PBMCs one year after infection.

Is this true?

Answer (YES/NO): NO